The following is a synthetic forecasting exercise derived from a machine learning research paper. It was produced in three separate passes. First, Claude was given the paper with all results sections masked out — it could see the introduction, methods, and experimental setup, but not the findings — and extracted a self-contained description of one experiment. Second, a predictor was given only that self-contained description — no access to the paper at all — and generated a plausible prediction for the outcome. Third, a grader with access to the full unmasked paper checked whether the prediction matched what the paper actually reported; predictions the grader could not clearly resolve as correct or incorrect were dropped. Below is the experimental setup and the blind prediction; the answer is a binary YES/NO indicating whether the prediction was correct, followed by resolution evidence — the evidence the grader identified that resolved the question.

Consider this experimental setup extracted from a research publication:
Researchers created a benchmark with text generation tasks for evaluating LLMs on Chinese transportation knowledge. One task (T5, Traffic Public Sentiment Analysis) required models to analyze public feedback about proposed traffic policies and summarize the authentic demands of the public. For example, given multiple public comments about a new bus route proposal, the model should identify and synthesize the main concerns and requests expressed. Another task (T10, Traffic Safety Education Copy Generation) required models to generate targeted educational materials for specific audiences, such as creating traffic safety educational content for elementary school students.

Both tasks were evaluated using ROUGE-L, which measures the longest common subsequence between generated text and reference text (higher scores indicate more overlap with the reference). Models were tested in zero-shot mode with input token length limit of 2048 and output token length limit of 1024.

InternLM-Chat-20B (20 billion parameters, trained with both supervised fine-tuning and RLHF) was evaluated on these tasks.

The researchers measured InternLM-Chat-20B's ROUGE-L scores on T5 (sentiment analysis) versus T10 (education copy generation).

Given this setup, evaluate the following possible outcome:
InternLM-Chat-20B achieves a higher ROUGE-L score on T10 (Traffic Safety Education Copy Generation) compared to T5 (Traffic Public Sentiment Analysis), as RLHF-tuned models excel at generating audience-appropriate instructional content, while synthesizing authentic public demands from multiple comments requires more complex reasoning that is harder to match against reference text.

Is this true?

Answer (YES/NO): NO